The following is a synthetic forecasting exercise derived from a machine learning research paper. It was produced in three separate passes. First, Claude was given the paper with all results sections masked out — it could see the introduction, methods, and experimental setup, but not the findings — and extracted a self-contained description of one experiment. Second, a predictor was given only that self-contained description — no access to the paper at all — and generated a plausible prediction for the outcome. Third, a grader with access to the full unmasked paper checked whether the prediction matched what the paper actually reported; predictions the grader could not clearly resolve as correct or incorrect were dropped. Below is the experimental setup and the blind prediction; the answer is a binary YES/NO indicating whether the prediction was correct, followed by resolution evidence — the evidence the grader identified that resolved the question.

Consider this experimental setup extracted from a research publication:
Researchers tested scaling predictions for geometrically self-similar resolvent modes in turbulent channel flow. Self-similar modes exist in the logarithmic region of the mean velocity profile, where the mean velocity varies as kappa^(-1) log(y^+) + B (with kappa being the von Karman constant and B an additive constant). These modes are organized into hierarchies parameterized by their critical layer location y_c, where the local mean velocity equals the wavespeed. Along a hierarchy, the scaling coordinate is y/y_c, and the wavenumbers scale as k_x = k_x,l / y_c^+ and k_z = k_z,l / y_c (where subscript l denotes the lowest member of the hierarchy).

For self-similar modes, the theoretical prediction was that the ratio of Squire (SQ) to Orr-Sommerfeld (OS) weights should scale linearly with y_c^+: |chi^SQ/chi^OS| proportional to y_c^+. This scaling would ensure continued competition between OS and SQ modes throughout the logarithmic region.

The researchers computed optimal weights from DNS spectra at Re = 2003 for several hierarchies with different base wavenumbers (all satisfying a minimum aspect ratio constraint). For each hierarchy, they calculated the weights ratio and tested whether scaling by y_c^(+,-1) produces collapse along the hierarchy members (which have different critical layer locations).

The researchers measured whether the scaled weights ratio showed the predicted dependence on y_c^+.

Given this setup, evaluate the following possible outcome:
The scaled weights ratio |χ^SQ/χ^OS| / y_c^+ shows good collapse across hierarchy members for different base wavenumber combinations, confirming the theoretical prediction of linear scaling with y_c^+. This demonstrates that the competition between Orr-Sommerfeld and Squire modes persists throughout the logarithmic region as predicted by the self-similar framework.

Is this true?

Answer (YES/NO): YES